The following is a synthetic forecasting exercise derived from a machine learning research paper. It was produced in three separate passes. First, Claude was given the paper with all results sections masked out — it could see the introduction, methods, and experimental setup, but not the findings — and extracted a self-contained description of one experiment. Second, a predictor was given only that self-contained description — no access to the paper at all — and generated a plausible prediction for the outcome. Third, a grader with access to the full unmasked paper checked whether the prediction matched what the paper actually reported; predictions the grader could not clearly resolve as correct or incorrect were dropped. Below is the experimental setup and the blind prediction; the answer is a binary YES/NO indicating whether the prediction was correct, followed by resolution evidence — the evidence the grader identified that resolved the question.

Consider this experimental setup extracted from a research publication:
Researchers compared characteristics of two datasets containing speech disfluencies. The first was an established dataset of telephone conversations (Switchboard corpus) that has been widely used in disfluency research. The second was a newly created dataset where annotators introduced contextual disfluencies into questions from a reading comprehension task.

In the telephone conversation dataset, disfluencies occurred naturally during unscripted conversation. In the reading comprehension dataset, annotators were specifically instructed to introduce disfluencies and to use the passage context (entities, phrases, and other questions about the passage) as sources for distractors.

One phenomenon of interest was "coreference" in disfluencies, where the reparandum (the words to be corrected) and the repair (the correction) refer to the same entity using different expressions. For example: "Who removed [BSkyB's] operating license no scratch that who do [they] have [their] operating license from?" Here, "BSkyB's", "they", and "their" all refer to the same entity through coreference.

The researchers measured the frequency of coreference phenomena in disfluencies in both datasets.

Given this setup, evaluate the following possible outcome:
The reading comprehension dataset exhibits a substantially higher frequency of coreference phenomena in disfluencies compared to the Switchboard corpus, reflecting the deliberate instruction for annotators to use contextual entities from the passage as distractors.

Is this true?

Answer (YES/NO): YES